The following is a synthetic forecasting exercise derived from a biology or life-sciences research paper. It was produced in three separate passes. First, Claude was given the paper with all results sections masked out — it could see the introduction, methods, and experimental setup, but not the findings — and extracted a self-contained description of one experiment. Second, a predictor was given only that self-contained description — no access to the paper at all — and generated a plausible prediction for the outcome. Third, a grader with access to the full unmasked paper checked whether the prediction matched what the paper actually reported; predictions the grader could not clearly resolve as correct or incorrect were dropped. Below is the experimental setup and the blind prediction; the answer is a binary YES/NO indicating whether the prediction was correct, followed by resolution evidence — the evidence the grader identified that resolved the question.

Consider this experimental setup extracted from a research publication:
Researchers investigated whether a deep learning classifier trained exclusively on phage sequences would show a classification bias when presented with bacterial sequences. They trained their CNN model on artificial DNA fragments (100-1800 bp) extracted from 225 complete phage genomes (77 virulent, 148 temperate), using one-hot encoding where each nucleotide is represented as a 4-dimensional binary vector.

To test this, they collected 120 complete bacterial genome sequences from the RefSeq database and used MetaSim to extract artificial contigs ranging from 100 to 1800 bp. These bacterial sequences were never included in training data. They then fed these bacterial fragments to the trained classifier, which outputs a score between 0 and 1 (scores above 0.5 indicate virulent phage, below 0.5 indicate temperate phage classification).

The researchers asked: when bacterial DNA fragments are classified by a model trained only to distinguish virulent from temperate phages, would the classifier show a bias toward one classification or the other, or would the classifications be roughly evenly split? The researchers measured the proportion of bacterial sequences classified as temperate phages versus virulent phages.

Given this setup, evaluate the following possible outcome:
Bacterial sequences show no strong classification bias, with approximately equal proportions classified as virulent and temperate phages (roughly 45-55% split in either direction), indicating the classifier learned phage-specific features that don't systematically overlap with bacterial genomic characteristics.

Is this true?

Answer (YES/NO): NO